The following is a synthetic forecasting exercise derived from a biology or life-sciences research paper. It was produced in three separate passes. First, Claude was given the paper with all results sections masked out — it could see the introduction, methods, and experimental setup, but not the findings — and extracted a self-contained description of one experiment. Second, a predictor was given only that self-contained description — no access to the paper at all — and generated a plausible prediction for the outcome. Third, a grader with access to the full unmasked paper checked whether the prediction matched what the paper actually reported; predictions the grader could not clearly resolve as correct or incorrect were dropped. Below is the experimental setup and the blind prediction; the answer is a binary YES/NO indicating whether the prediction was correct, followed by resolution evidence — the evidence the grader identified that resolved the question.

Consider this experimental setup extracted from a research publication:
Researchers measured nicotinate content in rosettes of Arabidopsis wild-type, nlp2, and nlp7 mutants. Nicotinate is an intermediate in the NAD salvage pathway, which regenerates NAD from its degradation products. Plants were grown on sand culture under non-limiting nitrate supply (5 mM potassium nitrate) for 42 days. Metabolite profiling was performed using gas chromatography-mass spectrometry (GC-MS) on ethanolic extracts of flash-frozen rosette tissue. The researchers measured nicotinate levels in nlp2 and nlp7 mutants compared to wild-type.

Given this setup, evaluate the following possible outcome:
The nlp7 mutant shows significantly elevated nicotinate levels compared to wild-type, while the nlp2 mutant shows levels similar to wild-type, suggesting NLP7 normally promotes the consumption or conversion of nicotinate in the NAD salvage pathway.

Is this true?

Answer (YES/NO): NO